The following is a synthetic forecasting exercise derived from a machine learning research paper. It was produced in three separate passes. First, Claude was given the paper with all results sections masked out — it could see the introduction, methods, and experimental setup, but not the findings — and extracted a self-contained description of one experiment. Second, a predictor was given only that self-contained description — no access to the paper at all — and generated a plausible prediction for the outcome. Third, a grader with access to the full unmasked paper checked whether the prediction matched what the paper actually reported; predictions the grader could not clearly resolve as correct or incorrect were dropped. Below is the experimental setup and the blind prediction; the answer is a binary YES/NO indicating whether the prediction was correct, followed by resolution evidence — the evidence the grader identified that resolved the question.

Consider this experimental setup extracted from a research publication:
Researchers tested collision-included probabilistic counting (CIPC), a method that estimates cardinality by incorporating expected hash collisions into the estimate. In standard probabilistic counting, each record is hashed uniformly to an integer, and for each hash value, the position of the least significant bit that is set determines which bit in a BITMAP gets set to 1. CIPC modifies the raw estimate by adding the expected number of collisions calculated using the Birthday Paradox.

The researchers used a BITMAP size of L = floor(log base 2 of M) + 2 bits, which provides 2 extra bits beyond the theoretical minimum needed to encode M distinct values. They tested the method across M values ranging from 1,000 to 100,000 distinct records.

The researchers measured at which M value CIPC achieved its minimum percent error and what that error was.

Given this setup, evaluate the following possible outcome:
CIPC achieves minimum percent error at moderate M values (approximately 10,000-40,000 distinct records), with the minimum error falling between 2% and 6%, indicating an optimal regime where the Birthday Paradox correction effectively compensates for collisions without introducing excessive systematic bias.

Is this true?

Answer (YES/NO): NO